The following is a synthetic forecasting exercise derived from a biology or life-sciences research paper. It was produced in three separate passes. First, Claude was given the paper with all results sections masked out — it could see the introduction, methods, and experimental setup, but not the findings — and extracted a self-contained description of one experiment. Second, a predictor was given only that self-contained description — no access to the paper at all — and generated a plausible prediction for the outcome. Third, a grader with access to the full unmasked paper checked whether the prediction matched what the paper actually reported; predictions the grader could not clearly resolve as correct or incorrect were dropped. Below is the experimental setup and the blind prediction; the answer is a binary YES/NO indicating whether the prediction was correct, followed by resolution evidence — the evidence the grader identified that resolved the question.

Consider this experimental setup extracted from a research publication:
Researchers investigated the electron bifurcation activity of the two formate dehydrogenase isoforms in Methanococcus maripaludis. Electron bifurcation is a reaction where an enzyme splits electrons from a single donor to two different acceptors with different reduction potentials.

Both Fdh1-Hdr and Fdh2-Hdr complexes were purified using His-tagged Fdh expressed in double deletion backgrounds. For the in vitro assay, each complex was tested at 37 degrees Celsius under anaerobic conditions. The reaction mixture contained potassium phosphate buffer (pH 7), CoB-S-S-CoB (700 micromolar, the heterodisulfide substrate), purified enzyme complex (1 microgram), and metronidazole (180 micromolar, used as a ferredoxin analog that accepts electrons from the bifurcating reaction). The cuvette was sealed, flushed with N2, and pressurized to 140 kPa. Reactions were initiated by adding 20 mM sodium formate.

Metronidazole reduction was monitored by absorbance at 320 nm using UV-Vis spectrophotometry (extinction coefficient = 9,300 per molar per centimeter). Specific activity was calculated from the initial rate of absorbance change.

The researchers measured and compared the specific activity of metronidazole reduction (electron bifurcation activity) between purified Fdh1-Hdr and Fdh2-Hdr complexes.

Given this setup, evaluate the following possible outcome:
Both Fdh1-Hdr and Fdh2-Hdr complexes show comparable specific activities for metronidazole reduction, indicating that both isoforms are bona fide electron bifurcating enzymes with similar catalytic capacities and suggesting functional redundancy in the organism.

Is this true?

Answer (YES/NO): YES